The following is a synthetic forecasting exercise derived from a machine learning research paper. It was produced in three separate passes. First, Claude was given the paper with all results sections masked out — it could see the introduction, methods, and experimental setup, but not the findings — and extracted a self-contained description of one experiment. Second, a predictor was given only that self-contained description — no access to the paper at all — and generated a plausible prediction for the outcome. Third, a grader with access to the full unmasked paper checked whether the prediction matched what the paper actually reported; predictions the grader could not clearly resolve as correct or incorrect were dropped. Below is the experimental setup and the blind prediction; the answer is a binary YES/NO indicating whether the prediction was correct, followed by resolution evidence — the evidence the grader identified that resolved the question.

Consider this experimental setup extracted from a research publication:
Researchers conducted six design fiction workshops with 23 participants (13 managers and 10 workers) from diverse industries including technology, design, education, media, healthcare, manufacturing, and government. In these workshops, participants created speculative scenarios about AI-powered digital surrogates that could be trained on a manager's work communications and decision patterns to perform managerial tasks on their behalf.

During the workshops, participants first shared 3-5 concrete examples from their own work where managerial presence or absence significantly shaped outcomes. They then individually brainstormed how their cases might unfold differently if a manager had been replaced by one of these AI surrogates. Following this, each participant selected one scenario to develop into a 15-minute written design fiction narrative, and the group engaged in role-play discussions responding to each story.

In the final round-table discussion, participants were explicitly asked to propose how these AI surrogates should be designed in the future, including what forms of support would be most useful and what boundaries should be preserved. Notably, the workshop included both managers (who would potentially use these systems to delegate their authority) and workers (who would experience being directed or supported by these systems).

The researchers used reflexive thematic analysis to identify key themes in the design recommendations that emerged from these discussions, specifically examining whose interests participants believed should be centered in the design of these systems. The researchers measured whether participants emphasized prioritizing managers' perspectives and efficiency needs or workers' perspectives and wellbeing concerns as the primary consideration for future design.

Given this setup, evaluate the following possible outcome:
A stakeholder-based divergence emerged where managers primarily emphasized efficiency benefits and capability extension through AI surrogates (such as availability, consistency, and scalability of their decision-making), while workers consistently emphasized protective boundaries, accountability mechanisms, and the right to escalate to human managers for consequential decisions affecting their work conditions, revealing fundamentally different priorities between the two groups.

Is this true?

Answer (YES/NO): YES